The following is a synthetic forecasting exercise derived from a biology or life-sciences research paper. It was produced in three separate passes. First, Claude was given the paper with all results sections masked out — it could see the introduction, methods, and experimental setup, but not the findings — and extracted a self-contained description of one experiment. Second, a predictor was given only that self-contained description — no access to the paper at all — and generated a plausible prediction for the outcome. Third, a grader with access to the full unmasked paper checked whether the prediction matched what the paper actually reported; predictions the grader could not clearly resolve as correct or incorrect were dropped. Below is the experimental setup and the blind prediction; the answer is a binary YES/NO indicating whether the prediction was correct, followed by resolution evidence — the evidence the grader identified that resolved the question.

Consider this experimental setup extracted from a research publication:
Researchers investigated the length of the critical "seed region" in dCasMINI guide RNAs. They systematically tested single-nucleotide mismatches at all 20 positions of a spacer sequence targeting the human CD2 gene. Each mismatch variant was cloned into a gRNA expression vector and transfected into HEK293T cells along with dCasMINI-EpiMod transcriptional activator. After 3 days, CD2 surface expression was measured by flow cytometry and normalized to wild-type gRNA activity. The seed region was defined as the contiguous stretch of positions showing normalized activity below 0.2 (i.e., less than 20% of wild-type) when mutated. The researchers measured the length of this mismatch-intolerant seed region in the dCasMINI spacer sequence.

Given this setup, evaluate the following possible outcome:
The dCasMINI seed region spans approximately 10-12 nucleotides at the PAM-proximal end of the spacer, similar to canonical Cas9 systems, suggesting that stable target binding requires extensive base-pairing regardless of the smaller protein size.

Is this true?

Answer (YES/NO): NO